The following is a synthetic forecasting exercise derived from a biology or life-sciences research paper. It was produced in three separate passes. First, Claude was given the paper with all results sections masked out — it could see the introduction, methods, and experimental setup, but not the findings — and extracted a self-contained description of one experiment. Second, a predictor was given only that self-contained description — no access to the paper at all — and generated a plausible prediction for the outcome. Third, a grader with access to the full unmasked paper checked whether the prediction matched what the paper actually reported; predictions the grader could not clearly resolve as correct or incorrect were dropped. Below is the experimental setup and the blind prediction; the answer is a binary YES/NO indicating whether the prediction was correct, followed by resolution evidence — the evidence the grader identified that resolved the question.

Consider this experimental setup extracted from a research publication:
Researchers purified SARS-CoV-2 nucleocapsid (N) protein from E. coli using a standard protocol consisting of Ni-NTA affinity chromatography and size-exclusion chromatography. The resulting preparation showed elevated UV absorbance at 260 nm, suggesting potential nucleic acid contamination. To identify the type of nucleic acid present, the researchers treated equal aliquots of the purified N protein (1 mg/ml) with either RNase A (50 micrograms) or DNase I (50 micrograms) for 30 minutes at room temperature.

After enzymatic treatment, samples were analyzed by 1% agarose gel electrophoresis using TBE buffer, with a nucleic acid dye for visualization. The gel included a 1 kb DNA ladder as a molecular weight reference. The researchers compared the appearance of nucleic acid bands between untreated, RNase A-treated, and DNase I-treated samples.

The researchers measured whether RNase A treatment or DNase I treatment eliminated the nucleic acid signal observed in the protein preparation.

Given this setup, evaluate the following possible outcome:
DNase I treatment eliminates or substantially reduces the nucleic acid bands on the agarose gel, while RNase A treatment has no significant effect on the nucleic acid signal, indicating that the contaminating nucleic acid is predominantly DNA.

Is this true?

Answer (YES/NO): NO